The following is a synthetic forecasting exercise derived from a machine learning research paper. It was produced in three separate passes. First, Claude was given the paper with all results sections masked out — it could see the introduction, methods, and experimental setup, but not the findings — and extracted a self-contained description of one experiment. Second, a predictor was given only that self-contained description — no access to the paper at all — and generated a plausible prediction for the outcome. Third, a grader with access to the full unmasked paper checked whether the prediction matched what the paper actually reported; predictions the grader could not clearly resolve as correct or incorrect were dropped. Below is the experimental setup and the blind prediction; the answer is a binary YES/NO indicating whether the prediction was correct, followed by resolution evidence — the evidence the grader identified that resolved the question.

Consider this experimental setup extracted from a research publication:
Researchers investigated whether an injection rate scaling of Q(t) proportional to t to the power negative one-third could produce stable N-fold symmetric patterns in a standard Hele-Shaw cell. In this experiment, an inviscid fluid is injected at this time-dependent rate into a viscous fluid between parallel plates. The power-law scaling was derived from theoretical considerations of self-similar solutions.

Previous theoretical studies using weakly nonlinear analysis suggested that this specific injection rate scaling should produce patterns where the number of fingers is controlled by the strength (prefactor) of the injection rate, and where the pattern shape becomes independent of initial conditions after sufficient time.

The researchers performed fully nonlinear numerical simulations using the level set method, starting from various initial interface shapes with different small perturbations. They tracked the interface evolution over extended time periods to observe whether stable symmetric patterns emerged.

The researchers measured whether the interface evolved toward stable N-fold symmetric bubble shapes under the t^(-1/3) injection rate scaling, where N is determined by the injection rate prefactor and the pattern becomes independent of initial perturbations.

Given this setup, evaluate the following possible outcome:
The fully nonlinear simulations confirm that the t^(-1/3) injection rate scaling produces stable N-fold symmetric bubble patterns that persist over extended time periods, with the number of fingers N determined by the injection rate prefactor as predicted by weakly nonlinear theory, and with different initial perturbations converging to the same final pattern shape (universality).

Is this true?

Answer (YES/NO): NO